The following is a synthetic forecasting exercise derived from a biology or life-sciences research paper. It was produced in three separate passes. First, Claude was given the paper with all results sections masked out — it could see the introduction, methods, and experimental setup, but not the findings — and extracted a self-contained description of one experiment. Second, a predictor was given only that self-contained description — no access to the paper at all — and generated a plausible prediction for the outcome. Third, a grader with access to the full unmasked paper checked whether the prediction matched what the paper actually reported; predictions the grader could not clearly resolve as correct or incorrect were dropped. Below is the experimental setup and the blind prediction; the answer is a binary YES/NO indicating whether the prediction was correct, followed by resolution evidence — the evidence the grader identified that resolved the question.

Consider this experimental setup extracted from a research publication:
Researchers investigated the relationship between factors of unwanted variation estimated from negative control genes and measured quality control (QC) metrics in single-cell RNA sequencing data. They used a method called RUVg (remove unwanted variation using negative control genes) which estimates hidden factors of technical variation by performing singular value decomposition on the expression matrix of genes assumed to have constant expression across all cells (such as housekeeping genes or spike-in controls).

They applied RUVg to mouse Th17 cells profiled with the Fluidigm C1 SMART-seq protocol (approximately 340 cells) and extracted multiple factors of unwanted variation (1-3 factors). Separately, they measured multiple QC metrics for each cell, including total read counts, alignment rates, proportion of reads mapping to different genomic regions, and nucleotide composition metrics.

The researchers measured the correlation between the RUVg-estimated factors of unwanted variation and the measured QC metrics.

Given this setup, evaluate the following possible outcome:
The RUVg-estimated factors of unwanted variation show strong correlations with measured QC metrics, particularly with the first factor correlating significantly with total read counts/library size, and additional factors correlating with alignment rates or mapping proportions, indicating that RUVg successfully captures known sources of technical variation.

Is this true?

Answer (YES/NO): NO